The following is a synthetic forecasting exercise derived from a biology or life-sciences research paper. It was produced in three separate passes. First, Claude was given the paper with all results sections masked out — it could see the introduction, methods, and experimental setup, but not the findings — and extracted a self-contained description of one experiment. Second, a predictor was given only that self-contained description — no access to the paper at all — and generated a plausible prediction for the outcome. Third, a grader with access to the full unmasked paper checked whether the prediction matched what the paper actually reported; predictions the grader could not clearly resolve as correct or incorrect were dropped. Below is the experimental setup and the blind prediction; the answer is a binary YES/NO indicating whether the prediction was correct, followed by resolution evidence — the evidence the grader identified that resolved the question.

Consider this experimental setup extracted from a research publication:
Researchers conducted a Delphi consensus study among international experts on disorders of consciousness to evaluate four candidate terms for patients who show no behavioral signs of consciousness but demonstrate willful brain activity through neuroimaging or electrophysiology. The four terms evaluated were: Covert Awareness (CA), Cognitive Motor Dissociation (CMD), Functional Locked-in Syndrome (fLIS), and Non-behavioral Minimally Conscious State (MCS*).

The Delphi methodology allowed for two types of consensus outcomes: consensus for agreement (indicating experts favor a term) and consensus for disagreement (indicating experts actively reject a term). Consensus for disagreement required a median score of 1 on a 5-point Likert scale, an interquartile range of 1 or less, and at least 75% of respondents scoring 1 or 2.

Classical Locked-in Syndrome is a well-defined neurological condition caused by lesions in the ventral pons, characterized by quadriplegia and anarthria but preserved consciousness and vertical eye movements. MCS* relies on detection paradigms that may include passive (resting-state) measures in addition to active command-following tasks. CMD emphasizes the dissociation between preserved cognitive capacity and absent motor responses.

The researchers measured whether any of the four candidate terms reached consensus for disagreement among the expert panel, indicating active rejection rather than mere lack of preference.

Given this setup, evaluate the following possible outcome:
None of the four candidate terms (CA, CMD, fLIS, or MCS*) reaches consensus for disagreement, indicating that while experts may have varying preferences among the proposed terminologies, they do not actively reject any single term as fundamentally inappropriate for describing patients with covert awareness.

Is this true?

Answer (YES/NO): NO